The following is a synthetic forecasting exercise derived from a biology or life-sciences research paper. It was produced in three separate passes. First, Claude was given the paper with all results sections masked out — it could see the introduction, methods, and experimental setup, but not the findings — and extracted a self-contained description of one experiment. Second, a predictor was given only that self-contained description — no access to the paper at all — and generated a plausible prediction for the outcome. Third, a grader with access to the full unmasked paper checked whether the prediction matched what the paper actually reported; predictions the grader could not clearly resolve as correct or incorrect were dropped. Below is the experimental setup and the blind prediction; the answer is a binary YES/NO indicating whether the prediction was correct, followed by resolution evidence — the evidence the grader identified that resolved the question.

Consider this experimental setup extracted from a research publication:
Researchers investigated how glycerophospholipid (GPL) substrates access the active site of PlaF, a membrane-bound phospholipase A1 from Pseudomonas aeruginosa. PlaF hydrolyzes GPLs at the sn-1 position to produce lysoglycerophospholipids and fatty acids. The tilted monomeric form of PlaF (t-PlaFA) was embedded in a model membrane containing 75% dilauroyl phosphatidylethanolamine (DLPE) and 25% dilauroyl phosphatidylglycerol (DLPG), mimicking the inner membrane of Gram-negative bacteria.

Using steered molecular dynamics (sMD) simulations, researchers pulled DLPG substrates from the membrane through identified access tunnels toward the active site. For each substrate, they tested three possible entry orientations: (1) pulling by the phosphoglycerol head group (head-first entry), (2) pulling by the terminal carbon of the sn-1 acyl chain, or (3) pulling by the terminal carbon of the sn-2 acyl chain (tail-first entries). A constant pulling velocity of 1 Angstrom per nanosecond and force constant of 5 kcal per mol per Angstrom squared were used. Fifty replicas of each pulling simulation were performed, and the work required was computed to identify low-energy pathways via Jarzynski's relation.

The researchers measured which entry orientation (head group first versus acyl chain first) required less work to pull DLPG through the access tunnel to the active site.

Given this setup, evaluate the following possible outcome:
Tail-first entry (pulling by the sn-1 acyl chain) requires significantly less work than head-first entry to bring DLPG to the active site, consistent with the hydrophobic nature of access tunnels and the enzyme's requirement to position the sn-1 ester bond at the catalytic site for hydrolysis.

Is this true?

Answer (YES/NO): YES